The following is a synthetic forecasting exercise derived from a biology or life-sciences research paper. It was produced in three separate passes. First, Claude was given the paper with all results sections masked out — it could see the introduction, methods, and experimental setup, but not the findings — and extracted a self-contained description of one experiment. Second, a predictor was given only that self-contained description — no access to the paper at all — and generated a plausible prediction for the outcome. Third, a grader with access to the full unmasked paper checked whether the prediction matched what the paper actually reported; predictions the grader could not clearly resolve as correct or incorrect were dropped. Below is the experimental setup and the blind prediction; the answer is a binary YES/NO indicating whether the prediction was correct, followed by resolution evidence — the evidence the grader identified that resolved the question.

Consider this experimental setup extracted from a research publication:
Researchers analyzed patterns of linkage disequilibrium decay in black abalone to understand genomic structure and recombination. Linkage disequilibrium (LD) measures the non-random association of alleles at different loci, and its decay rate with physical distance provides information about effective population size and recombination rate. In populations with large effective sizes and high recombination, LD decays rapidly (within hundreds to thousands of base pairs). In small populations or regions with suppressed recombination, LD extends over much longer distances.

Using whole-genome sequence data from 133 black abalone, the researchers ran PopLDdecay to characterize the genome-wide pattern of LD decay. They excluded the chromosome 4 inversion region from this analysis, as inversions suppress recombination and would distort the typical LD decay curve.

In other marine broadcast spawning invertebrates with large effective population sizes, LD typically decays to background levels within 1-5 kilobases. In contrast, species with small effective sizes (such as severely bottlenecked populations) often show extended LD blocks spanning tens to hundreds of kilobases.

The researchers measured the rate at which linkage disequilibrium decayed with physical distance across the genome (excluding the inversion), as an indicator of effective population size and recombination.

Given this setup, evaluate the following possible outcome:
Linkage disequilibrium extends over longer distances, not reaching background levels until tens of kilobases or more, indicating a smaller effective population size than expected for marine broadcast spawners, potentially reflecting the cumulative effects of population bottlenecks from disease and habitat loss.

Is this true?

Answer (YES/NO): NO